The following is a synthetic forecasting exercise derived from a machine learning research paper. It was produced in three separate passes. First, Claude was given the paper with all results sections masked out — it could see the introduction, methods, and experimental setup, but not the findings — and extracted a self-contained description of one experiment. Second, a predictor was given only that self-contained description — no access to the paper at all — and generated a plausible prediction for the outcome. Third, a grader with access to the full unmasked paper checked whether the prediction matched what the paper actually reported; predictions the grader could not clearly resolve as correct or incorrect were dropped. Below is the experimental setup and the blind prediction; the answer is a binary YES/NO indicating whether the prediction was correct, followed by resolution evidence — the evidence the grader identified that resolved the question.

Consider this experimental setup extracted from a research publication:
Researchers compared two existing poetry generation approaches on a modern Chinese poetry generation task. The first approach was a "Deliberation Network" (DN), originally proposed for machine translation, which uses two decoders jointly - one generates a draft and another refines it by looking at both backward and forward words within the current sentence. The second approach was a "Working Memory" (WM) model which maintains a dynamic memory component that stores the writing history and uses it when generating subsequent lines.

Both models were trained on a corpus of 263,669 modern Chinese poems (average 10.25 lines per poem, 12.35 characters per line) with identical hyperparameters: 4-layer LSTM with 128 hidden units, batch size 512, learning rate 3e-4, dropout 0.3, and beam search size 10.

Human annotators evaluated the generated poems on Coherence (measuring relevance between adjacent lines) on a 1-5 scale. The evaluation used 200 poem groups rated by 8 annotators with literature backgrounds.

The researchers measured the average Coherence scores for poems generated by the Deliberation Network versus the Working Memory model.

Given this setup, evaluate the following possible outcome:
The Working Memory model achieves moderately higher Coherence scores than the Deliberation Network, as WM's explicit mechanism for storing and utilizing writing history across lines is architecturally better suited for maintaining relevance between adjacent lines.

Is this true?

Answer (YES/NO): YES